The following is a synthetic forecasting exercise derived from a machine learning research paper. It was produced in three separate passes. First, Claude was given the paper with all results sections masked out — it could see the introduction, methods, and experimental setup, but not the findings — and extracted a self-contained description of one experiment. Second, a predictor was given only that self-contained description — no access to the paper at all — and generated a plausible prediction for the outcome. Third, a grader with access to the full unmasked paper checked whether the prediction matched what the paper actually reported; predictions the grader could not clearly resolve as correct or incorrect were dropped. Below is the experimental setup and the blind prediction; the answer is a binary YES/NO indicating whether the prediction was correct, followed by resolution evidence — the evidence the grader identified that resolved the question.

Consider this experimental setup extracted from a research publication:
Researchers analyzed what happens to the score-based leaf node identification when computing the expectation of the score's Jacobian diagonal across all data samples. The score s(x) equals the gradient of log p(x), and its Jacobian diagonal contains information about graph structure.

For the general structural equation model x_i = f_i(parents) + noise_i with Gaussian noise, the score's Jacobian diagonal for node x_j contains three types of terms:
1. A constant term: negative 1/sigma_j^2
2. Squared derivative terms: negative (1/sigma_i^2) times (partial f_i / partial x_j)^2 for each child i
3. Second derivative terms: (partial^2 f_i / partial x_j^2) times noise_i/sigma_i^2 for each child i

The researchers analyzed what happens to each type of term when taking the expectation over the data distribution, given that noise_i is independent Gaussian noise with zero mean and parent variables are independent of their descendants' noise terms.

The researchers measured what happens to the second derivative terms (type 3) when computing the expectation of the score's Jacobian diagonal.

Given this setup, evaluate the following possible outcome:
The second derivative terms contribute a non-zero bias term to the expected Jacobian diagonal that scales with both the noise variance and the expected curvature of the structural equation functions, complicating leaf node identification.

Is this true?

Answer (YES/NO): NO